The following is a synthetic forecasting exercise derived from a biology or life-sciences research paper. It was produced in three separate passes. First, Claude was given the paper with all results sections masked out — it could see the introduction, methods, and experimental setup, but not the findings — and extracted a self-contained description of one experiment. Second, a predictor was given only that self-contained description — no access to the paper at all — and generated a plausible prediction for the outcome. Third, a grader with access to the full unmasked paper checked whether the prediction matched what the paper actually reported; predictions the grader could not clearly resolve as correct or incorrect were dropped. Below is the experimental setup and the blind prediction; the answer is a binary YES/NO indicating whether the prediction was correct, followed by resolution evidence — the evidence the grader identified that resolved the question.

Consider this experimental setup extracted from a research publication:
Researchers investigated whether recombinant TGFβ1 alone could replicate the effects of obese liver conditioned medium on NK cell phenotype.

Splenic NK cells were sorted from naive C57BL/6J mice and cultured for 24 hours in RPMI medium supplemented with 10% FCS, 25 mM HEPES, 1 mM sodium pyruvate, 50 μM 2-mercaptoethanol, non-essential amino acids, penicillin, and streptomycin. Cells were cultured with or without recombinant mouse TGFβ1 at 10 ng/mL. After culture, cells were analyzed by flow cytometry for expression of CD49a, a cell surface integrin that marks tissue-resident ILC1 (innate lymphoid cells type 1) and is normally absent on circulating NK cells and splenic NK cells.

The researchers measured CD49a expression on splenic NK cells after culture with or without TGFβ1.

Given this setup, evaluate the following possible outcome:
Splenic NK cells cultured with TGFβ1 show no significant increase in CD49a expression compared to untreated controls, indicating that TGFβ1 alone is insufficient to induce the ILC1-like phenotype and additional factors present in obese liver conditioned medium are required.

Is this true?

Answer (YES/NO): NO